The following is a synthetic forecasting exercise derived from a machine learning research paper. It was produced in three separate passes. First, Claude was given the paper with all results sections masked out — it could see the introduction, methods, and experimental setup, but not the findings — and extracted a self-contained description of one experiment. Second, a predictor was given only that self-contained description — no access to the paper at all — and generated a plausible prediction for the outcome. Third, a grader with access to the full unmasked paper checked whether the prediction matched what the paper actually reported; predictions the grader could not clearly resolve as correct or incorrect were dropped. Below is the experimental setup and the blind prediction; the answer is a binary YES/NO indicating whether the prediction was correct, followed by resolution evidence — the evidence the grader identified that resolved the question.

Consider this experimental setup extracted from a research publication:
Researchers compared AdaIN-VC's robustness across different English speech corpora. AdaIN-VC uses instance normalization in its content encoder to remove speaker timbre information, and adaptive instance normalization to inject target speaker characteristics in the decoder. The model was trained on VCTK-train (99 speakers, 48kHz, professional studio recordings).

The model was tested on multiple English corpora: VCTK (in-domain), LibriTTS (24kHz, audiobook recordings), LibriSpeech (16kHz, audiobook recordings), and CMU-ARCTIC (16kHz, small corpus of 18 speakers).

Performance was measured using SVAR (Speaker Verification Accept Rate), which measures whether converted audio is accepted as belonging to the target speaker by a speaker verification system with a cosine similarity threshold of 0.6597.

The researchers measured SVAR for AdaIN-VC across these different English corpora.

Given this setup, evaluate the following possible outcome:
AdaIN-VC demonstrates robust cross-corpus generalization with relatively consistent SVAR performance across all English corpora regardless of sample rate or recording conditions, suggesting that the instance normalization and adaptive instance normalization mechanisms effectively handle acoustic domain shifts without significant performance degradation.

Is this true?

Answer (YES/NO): NO